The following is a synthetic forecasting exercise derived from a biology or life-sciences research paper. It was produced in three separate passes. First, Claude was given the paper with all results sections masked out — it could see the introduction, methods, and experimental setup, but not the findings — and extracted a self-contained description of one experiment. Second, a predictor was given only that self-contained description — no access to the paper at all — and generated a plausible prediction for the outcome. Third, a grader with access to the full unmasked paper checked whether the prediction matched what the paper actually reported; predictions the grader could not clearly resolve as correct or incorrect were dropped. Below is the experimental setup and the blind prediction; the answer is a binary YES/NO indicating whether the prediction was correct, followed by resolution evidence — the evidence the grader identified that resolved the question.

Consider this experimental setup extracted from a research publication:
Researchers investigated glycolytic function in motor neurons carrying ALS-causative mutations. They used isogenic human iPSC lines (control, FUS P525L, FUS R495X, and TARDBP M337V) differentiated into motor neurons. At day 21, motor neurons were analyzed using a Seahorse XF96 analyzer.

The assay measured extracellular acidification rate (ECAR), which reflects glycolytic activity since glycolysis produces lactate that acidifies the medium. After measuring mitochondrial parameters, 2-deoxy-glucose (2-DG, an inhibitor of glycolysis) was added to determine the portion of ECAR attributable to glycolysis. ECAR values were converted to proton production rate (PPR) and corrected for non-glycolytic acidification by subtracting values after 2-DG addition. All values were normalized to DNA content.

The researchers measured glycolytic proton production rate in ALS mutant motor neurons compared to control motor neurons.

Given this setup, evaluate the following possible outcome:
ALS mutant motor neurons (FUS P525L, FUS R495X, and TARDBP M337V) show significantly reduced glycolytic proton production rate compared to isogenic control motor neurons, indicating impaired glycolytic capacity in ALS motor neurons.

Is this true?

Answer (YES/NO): NO